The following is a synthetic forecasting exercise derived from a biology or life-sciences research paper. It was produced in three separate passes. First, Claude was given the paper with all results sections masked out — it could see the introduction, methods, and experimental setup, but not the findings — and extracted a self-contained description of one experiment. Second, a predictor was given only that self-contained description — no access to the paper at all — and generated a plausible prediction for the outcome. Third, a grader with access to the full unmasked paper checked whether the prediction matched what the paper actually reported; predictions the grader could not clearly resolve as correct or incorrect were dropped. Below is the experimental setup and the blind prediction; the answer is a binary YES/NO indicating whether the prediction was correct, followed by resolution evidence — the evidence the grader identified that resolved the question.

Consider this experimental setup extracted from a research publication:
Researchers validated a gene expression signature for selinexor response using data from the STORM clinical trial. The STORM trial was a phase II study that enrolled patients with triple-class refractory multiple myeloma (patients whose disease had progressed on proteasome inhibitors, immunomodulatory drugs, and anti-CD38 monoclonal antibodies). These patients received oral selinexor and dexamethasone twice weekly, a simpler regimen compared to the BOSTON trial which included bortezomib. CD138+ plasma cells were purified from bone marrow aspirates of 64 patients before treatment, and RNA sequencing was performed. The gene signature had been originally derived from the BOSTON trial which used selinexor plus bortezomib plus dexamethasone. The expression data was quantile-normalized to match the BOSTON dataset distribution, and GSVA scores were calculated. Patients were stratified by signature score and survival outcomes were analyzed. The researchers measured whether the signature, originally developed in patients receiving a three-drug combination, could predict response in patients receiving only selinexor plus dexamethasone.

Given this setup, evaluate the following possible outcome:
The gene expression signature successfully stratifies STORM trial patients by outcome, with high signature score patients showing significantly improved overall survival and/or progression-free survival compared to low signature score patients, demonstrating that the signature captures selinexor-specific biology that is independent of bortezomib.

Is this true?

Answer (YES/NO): YES